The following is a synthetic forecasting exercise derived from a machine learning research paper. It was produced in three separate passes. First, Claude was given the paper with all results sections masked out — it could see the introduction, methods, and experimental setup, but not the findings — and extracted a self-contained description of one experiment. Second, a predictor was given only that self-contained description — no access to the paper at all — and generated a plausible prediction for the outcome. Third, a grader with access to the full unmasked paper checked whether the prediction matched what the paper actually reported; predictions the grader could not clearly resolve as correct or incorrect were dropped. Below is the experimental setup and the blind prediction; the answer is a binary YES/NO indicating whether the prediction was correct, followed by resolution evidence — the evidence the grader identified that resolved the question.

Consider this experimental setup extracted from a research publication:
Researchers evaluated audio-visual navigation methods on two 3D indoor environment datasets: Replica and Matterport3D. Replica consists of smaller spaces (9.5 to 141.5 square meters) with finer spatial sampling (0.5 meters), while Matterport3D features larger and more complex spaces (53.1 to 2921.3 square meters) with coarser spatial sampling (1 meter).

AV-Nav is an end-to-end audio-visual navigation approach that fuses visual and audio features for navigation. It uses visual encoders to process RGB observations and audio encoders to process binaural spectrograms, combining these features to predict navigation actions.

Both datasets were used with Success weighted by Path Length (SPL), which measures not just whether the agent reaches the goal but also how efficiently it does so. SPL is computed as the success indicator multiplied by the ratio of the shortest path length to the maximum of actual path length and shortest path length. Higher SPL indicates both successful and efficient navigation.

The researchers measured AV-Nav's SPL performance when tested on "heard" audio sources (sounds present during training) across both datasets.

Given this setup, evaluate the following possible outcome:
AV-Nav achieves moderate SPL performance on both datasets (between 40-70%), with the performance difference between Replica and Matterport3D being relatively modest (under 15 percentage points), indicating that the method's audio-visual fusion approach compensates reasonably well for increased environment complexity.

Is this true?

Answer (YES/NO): NO